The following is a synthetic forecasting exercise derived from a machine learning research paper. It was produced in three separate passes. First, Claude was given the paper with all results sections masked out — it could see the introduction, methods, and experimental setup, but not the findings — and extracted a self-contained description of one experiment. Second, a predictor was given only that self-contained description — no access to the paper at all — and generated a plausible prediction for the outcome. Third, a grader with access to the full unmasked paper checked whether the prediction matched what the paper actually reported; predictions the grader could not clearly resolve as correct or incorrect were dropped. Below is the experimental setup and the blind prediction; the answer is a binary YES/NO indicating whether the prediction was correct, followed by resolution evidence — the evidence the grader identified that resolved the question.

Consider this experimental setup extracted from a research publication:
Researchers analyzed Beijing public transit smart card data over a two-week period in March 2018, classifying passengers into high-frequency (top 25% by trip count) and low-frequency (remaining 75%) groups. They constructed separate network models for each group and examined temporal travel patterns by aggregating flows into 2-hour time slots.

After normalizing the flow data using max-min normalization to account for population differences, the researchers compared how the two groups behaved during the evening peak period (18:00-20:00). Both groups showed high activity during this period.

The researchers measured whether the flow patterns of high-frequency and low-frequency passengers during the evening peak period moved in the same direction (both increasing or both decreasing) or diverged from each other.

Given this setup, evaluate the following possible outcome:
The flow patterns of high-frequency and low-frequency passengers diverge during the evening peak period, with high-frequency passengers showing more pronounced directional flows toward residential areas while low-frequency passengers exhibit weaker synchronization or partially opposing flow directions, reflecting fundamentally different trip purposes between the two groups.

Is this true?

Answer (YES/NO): YES